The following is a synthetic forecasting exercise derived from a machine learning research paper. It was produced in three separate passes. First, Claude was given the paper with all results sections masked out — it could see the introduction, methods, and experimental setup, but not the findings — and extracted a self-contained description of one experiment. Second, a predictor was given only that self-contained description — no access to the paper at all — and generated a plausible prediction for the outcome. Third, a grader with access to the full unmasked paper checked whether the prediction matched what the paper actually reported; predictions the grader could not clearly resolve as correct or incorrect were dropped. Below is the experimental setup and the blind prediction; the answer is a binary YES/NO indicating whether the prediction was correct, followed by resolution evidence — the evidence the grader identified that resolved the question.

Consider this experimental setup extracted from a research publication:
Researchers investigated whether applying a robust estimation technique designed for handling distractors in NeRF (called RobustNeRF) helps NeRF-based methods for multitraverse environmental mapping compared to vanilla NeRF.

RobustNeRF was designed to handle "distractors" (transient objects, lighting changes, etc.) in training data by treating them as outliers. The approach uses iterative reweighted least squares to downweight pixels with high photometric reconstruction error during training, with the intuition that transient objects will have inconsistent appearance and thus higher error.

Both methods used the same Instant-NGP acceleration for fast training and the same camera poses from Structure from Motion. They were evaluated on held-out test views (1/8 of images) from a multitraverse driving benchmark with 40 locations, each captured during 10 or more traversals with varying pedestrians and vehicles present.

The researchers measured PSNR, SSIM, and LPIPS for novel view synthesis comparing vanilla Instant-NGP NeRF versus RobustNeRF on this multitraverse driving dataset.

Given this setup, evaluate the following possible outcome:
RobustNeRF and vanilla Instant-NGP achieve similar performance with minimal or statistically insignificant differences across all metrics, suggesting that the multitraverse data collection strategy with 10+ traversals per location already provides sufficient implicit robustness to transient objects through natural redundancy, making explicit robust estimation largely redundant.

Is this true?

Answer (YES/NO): YES